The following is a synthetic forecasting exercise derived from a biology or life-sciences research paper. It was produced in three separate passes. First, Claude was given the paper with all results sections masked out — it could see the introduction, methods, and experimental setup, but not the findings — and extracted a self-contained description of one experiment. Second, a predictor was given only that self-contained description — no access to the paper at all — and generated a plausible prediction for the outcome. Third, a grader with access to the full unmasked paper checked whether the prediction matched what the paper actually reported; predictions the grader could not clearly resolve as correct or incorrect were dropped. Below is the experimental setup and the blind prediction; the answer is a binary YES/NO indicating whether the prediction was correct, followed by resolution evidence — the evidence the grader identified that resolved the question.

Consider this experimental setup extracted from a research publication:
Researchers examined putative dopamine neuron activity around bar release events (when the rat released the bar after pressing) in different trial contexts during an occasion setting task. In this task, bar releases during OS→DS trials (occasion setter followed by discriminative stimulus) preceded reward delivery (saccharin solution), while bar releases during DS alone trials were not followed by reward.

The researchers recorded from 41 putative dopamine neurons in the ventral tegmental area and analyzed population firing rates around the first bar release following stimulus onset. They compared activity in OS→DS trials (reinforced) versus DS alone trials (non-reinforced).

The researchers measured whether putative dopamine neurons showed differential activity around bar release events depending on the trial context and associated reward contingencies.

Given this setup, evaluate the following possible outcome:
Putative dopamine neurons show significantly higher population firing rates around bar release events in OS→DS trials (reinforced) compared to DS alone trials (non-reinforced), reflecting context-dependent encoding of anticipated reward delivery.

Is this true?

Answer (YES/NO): NO